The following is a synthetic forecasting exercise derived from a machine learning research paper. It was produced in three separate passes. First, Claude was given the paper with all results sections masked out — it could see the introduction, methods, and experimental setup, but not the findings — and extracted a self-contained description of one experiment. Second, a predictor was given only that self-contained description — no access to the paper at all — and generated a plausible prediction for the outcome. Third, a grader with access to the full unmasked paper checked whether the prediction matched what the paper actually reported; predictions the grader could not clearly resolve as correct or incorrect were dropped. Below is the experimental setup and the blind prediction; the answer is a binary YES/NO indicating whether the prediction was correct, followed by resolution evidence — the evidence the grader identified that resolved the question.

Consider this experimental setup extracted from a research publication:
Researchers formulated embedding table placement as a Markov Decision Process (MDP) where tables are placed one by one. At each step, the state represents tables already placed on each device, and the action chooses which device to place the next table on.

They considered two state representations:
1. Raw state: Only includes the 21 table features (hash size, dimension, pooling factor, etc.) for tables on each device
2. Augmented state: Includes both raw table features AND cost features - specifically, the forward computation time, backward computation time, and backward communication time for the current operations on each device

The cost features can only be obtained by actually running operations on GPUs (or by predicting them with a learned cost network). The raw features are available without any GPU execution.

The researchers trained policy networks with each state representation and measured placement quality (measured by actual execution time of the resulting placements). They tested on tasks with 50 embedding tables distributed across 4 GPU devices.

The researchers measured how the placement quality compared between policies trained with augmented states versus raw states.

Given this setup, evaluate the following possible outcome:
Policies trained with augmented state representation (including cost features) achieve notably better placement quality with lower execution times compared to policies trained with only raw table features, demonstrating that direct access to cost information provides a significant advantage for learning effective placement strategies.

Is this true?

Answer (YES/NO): YES